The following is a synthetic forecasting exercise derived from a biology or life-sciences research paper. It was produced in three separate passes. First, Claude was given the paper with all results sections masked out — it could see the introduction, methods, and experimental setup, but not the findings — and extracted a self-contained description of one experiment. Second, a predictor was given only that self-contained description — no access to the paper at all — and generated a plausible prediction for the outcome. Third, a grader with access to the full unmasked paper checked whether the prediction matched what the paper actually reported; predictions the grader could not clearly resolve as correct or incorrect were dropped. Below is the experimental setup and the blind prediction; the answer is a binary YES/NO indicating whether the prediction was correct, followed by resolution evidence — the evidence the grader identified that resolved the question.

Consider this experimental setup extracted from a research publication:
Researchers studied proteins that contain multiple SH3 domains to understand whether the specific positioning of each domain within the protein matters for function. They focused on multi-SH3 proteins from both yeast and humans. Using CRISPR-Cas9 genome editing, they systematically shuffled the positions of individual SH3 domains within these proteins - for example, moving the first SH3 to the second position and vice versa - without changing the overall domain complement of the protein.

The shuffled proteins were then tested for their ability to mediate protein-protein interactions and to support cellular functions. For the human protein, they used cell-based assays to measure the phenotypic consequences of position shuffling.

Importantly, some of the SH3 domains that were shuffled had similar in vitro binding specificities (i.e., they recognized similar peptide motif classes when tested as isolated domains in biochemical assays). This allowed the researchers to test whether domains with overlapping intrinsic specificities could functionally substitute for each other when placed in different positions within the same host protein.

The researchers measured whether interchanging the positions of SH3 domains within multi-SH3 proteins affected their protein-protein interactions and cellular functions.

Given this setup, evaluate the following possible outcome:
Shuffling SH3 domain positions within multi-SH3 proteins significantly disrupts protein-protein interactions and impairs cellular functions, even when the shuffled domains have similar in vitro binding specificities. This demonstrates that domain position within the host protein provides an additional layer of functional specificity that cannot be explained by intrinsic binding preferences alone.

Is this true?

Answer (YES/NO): YES